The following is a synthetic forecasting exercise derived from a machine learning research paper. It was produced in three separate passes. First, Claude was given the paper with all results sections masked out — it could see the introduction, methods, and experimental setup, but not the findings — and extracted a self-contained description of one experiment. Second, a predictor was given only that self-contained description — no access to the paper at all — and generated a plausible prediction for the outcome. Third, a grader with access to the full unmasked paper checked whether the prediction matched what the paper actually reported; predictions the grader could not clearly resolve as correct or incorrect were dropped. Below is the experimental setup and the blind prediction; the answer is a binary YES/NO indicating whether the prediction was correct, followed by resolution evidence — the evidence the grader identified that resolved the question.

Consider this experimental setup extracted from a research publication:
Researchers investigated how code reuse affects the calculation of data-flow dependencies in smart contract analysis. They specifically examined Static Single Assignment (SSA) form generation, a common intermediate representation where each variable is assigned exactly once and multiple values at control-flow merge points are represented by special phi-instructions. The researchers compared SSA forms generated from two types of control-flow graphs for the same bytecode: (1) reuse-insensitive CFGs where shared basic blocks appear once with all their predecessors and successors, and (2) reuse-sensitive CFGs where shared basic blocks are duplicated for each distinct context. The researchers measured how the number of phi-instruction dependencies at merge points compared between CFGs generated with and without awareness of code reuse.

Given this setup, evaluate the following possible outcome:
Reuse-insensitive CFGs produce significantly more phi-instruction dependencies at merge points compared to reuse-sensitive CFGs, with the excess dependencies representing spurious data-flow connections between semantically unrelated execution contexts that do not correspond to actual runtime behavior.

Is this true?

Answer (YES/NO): YES